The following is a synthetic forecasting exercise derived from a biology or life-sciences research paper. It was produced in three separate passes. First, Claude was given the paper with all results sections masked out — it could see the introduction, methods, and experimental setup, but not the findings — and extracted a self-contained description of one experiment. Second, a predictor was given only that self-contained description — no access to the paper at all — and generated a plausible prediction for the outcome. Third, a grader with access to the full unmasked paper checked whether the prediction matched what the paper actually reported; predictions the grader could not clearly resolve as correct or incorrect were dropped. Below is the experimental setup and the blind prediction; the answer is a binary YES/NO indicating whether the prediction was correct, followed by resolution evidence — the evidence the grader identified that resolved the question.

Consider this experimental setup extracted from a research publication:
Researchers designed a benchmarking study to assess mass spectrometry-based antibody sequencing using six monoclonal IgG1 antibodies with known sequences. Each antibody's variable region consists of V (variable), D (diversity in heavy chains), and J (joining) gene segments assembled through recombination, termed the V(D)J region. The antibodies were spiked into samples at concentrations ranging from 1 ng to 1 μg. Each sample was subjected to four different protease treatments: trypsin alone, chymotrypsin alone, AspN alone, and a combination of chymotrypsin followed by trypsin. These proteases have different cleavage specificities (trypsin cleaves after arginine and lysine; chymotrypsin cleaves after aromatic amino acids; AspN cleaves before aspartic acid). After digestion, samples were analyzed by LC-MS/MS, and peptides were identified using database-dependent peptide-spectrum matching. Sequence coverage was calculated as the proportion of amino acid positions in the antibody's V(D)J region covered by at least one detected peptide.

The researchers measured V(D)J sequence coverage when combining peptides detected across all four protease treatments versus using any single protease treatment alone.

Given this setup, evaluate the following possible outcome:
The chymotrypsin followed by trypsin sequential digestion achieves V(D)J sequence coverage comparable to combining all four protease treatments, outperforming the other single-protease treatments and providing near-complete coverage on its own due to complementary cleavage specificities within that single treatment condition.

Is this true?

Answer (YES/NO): YES